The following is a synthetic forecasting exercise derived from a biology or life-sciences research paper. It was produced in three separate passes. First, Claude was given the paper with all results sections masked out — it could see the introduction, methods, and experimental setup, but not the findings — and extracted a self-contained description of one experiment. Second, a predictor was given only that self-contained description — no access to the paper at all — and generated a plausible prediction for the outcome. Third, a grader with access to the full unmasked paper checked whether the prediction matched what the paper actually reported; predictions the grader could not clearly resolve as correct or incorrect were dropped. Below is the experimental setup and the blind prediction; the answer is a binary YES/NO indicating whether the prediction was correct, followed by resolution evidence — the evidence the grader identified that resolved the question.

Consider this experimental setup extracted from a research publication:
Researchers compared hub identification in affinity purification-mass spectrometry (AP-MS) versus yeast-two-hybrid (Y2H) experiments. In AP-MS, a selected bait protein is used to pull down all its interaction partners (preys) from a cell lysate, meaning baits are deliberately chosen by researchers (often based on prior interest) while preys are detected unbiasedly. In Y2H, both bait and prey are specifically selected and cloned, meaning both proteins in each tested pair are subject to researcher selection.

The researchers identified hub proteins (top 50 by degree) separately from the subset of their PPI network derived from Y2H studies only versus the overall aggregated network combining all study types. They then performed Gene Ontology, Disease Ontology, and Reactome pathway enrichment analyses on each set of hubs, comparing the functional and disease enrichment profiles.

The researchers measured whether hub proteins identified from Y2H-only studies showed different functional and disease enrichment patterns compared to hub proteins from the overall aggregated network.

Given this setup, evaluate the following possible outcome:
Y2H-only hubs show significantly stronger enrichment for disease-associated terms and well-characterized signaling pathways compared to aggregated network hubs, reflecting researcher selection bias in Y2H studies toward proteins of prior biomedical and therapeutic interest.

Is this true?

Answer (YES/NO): NO